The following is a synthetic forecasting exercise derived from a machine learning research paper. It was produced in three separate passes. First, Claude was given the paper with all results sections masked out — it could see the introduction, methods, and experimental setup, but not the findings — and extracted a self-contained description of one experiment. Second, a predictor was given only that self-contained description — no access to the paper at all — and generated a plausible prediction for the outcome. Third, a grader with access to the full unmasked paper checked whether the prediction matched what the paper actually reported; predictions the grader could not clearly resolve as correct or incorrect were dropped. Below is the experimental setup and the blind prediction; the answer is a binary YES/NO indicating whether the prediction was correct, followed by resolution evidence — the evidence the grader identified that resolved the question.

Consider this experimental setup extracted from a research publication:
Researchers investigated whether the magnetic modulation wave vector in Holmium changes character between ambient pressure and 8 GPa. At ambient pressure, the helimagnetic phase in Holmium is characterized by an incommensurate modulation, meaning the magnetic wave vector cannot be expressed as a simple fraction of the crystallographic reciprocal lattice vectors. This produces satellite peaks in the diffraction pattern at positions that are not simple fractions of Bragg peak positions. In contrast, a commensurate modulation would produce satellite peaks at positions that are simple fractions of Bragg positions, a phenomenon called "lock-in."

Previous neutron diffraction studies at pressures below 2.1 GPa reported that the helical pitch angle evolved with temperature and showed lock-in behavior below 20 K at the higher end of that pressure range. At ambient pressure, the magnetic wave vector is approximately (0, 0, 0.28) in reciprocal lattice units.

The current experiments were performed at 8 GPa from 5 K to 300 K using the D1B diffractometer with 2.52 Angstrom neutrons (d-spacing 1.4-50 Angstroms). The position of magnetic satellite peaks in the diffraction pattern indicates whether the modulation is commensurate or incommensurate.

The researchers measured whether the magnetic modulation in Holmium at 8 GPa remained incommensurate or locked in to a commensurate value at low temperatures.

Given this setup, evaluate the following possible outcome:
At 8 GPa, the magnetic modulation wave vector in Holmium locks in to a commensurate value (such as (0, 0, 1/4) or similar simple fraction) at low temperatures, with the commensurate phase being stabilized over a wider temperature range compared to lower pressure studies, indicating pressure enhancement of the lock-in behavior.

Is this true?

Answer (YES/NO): NO